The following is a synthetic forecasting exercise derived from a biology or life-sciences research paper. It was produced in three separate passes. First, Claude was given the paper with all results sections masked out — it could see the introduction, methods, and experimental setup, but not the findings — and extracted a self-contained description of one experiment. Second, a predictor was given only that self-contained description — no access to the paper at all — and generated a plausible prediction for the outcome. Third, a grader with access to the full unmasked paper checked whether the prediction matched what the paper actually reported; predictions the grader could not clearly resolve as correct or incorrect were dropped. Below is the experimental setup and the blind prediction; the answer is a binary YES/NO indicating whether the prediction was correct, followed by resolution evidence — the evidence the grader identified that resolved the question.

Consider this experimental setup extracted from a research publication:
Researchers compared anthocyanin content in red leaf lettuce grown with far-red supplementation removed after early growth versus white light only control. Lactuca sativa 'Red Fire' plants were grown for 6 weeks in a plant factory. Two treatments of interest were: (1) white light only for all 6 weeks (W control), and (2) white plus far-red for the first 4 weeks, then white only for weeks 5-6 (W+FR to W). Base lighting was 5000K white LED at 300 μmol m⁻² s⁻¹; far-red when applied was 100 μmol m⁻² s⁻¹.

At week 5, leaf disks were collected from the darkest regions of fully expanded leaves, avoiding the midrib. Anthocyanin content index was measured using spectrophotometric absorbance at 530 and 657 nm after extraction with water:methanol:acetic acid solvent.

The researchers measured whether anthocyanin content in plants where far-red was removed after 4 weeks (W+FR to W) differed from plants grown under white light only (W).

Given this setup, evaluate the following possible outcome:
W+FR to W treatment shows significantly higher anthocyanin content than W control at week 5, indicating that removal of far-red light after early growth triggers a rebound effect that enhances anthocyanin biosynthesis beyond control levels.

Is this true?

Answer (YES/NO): YES